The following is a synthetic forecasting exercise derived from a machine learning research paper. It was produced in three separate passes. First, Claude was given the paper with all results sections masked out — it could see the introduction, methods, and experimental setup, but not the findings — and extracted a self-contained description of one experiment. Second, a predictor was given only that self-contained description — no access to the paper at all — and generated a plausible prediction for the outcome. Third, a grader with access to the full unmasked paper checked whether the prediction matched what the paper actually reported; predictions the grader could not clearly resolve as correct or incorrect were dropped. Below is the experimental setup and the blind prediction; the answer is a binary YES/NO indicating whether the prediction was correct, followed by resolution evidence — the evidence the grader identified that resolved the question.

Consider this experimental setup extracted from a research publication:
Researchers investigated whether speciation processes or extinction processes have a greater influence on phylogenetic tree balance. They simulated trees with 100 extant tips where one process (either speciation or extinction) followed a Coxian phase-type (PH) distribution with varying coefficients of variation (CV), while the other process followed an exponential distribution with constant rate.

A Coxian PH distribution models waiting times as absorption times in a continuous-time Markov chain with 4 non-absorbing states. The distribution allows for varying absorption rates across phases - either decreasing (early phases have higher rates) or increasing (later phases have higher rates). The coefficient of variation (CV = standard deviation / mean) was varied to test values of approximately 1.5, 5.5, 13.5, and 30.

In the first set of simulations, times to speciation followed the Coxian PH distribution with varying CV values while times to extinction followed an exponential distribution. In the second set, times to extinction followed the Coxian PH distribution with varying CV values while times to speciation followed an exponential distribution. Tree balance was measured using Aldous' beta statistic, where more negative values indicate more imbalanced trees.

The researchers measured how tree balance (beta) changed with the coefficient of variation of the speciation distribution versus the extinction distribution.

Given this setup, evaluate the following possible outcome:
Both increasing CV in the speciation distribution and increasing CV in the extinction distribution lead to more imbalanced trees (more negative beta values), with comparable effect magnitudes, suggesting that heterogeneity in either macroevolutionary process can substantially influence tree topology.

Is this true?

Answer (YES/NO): NO